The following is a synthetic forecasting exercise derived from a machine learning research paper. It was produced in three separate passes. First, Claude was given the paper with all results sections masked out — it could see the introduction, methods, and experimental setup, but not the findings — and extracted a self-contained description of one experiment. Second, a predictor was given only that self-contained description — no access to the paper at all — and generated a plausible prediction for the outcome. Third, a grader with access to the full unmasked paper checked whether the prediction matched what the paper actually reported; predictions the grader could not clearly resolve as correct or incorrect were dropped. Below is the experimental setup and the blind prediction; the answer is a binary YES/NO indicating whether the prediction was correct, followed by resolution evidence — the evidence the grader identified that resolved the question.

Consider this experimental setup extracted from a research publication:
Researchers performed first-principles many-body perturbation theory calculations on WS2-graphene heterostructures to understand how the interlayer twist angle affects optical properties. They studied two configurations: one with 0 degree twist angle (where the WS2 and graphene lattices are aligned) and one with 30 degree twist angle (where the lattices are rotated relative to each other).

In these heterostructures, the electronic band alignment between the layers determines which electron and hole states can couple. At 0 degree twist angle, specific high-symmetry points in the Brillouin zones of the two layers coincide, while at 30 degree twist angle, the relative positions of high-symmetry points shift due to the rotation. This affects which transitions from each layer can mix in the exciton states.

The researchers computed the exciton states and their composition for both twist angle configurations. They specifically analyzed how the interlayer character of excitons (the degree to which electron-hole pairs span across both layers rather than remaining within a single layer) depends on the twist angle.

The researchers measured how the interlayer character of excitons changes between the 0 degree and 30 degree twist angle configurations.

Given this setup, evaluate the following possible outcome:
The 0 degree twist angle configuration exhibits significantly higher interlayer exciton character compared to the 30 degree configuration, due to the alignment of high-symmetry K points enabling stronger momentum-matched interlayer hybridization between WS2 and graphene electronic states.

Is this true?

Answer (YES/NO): NO